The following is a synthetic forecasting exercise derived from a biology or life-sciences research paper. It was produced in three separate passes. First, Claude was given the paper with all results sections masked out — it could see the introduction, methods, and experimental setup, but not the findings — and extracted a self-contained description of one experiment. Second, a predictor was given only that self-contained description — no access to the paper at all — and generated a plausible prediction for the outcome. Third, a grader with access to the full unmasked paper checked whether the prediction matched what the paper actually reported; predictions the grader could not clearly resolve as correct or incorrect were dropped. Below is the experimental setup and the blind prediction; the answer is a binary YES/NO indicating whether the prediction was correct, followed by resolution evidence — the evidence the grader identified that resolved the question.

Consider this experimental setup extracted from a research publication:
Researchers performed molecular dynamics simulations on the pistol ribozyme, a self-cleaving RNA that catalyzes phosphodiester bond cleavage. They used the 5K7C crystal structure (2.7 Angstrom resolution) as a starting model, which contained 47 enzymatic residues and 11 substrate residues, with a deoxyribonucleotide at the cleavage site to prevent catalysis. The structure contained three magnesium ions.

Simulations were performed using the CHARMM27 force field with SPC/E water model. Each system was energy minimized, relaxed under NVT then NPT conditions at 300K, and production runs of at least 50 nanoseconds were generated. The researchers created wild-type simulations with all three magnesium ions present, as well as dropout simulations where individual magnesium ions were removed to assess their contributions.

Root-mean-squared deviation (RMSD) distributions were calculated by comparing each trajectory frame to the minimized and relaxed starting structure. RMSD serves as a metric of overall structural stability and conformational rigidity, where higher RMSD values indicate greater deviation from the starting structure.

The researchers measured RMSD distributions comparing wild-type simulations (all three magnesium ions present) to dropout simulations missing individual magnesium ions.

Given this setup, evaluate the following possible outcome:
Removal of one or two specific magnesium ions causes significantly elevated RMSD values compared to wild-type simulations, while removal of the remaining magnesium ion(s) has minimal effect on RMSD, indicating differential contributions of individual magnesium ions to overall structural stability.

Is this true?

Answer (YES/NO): NO